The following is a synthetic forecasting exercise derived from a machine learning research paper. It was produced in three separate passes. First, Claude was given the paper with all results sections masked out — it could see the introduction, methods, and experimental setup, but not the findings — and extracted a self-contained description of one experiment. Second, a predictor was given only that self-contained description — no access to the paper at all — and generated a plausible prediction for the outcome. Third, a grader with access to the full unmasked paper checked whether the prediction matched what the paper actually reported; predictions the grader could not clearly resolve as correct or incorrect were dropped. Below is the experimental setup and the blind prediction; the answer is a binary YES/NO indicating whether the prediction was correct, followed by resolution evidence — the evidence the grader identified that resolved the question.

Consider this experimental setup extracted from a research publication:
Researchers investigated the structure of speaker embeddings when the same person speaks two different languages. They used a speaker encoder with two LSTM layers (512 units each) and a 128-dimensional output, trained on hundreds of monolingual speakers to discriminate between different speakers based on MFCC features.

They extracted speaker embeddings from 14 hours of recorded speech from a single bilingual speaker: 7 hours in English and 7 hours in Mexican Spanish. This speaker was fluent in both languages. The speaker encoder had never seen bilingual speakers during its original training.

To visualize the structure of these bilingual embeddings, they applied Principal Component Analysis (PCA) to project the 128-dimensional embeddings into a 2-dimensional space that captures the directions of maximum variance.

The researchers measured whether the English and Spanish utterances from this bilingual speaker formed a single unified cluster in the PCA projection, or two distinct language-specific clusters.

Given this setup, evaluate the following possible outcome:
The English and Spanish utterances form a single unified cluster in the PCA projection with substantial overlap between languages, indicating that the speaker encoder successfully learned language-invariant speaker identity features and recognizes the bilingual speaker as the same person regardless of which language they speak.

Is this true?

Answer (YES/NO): NO